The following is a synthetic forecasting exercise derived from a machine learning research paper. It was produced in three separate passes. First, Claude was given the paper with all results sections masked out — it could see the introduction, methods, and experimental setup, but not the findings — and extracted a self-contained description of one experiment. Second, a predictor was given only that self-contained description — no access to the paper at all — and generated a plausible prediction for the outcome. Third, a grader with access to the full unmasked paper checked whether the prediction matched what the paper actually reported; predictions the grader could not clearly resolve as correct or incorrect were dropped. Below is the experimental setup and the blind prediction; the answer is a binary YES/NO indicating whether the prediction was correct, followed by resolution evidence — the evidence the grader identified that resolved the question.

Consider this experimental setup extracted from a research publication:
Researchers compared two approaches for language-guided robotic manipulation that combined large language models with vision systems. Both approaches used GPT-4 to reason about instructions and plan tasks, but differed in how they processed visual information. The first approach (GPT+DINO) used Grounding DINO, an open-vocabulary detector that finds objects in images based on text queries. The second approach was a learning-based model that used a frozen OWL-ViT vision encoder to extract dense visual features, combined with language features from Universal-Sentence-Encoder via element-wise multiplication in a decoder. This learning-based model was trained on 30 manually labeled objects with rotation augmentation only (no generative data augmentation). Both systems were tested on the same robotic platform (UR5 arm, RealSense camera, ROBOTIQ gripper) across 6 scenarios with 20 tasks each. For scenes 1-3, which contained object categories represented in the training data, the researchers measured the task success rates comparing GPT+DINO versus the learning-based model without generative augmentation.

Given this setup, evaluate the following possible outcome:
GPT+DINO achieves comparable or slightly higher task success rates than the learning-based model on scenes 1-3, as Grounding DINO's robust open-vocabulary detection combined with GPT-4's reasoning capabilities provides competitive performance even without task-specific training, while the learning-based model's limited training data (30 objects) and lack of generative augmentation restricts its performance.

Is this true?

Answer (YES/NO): NO